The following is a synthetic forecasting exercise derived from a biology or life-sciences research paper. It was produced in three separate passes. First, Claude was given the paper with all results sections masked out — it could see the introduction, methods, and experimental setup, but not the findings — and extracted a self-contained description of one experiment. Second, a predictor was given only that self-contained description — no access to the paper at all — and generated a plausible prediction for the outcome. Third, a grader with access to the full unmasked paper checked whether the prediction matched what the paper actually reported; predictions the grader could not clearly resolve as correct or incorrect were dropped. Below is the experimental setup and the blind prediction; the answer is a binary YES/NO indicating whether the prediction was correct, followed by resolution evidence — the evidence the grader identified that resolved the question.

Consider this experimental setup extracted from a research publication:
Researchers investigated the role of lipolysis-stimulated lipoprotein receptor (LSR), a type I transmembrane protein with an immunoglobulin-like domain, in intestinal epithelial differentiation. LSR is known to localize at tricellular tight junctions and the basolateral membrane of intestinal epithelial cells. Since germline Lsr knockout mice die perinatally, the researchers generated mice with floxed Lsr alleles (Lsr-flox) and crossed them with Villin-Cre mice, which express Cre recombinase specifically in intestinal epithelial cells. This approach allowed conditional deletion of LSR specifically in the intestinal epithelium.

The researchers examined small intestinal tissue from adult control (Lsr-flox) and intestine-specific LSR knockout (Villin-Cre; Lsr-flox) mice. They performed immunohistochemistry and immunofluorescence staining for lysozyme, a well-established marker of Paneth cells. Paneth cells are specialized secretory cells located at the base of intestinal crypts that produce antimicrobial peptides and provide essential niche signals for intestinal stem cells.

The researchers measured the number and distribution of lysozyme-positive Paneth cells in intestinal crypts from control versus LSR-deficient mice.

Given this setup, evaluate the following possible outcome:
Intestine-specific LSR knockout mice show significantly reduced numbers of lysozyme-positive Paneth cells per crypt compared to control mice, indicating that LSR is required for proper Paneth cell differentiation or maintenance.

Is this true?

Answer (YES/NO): YES